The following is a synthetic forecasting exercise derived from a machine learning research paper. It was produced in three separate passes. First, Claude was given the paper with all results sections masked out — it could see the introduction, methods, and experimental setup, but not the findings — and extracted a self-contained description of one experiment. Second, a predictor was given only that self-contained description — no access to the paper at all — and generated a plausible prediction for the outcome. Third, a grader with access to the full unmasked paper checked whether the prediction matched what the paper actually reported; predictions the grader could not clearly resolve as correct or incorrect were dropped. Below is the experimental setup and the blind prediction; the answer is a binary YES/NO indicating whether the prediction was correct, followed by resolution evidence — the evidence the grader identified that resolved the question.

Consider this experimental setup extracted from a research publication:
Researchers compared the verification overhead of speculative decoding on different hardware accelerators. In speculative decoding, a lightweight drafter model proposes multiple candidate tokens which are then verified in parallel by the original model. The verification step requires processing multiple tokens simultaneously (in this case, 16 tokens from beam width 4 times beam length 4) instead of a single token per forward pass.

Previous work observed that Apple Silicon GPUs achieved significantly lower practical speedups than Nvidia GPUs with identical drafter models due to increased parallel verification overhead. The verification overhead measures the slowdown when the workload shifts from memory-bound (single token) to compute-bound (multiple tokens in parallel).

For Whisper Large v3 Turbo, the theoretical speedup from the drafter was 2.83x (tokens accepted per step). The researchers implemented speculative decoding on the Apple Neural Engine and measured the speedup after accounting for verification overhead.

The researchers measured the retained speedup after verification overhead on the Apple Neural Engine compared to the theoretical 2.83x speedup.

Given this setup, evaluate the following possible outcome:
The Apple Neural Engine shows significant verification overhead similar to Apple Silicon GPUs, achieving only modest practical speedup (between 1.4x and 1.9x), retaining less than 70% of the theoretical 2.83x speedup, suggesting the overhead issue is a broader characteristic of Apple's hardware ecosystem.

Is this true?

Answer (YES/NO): NO